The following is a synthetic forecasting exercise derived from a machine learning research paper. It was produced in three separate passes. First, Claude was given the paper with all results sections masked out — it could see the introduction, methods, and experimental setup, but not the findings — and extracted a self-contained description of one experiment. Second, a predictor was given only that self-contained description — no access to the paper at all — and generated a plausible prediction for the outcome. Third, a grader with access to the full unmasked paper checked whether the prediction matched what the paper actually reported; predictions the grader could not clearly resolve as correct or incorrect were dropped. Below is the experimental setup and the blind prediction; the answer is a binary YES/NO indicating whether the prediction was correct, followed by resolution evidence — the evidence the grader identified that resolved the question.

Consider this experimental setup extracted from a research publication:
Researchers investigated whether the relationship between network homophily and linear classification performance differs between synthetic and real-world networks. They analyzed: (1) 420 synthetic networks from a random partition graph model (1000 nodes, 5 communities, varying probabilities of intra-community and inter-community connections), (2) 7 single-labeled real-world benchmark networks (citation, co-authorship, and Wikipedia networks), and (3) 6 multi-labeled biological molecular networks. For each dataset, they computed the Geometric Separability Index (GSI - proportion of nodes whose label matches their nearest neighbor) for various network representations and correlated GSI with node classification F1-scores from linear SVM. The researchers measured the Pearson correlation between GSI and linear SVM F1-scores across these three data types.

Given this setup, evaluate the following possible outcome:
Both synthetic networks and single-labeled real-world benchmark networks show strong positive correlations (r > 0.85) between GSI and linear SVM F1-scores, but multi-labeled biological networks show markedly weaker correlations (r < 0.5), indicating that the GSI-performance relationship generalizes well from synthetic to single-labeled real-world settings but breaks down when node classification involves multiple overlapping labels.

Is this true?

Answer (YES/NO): NO